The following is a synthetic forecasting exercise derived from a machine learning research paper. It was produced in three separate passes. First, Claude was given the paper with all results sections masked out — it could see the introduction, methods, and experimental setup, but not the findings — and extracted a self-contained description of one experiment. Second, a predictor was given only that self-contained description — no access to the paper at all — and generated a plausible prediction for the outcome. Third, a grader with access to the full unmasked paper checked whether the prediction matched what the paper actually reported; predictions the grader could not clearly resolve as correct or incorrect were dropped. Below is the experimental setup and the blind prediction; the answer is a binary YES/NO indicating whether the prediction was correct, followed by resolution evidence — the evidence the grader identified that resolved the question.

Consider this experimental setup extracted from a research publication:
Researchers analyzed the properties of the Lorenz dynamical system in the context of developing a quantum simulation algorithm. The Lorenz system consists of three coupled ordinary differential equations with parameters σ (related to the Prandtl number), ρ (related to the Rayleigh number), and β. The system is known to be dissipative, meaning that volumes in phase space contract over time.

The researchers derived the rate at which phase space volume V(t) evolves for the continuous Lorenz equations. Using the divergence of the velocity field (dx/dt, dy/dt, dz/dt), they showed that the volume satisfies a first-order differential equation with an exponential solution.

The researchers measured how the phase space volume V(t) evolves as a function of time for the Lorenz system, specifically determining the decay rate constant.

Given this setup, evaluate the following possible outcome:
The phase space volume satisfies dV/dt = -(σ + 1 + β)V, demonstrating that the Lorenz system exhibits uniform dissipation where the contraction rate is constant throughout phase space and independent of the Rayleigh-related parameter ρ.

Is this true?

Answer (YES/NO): YES